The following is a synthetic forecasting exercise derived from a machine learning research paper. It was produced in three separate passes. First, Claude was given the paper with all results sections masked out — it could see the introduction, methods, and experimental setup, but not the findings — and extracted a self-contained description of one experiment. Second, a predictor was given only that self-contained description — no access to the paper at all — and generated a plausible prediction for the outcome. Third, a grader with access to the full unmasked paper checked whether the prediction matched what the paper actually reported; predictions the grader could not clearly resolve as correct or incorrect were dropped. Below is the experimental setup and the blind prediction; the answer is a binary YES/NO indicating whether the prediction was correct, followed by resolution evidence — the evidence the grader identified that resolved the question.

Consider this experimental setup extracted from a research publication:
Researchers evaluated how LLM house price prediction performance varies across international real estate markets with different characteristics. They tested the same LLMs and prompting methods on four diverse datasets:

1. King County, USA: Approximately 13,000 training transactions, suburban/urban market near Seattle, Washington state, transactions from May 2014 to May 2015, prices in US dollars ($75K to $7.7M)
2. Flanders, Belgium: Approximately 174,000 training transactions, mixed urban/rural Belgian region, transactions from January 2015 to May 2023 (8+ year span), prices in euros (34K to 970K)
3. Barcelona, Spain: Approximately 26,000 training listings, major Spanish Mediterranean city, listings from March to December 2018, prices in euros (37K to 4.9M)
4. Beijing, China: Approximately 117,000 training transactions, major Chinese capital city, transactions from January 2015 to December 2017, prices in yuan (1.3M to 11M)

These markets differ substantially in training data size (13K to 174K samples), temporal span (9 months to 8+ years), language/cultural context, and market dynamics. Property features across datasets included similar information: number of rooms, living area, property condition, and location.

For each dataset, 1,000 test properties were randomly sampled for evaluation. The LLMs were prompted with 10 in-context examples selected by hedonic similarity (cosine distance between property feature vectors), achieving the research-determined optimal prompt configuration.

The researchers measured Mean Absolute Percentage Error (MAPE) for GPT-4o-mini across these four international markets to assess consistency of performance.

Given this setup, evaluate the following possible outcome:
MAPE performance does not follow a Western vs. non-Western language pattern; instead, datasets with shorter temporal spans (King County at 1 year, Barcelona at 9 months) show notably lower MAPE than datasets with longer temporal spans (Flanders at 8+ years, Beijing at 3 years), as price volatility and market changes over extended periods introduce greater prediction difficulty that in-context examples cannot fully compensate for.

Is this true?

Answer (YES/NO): NO